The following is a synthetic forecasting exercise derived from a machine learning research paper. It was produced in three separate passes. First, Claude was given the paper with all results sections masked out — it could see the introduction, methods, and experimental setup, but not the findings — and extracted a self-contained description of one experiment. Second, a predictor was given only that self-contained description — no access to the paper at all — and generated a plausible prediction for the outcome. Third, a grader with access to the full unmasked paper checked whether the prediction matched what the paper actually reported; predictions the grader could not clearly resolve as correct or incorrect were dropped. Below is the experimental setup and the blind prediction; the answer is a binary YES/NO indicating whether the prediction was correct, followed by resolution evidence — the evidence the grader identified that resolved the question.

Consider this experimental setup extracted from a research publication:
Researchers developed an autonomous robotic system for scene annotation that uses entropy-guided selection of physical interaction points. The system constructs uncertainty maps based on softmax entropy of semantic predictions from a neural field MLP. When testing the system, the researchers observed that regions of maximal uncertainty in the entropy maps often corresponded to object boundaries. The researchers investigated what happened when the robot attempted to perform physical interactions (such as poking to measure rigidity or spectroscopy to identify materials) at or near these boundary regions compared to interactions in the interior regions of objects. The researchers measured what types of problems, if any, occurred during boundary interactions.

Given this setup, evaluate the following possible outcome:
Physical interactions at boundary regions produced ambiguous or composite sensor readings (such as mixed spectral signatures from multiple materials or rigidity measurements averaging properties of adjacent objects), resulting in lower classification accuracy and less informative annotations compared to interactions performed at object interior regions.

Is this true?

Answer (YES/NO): NO